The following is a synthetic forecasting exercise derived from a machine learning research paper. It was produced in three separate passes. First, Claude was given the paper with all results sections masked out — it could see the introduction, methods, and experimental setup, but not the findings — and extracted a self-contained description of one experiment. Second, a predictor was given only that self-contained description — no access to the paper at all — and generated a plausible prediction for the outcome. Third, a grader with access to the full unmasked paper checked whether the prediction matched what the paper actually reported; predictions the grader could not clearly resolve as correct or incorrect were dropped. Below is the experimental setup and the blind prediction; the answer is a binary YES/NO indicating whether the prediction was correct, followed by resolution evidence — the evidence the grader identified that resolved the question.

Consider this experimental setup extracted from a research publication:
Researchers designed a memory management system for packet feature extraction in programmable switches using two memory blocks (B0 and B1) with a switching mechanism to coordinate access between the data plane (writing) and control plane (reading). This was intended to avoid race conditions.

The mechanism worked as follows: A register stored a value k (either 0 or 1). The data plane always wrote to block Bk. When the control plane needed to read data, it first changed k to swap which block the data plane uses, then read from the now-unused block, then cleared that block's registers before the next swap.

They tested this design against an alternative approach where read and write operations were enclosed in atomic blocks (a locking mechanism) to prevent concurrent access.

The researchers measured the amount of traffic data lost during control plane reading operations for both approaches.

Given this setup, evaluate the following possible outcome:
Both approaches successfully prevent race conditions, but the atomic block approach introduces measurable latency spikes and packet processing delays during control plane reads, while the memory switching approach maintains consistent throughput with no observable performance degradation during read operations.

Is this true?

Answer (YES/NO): NO